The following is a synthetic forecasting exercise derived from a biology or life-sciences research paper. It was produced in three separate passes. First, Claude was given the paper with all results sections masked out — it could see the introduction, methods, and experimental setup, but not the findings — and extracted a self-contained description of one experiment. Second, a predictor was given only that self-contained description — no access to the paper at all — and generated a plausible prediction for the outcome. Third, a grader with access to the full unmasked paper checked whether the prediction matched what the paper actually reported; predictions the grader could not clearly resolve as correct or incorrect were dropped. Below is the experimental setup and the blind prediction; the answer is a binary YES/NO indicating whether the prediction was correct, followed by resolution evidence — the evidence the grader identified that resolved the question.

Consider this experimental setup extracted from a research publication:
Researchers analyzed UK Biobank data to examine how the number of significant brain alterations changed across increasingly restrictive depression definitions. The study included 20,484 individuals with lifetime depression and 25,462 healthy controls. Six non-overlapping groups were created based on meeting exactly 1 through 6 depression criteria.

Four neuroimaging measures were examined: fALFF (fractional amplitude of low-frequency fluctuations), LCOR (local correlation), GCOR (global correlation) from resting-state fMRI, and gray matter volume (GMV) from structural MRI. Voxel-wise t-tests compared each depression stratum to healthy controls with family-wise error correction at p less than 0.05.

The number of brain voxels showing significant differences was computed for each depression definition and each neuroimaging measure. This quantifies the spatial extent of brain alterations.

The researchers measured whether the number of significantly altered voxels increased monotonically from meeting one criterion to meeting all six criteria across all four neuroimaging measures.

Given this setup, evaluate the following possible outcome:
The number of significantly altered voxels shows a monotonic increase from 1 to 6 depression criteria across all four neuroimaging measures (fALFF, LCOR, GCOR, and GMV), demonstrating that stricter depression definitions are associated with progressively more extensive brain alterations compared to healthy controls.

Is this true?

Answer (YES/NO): NO